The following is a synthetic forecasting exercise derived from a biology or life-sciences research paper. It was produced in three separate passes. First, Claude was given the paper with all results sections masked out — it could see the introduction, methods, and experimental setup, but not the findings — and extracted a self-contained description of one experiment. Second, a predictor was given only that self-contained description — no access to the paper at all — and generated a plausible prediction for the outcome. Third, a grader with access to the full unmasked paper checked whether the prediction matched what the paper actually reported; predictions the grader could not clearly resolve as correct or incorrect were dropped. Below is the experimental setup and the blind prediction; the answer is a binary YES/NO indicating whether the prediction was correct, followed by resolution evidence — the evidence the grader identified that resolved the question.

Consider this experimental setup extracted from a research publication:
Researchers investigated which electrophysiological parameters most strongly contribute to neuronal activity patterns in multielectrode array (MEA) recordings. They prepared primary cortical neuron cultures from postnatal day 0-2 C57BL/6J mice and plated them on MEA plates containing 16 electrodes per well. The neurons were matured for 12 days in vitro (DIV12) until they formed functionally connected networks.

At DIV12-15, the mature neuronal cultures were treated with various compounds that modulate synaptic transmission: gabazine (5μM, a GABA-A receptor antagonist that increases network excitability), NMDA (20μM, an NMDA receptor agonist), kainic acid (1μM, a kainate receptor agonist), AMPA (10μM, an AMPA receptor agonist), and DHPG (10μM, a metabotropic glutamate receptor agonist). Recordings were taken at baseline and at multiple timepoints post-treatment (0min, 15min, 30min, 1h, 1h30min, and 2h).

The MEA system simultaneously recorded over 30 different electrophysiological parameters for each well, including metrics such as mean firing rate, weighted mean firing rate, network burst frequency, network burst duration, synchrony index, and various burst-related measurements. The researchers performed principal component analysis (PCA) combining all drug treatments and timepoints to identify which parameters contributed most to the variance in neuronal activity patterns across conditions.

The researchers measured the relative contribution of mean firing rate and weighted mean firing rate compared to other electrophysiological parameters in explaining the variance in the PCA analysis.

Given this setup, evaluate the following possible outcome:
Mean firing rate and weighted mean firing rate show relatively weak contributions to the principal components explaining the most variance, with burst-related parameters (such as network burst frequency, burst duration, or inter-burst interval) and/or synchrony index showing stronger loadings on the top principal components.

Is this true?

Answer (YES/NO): YES